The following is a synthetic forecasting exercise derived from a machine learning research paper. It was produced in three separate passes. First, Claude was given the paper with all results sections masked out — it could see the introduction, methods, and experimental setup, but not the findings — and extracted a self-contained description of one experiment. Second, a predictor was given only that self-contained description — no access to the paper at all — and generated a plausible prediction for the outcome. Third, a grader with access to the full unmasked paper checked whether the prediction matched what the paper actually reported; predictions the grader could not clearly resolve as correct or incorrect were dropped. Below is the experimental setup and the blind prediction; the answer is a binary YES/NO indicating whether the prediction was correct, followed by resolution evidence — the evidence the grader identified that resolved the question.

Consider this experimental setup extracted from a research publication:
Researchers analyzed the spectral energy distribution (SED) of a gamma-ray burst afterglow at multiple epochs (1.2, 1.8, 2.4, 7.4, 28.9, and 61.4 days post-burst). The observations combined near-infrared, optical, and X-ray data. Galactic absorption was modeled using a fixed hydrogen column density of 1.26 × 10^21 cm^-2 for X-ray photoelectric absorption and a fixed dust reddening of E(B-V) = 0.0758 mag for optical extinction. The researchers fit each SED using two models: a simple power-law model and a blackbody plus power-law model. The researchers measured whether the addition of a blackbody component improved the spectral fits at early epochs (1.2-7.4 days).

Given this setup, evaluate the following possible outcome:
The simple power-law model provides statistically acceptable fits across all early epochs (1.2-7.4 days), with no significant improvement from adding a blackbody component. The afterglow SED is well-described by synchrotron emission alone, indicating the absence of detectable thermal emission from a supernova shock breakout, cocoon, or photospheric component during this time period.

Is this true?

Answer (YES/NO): NO